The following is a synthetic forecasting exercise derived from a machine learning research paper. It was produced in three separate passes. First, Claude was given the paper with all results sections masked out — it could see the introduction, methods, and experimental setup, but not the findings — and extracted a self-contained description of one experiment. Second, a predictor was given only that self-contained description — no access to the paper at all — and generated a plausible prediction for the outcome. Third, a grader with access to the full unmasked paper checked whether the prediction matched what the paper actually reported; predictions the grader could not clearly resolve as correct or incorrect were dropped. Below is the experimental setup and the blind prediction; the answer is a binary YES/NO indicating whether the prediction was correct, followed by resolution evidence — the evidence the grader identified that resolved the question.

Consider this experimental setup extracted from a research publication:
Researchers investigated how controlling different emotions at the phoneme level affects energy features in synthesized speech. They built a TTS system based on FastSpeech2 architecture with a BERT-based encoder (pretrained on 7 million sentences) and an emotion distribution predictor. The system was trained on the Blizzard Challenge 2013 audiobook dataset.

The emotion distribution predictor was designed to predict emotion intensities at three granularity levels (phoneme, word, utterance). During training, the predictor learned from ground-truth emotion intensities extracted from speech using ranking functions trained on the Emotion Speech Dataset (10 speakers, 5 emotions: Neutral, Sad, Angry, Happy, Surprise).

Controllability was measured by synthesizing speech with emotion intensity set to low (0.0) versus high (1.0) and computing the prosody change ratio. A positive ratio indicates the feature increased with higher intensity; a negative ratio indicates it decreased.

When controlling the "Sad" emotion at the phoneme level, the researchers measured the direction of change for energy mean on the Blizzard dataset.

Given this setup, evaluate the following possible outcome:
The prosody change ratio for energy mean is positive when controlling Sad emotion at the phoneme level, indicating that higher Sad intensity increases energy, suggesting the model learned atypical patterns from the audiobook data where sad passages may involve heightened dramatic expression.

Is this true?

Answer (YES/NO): NO